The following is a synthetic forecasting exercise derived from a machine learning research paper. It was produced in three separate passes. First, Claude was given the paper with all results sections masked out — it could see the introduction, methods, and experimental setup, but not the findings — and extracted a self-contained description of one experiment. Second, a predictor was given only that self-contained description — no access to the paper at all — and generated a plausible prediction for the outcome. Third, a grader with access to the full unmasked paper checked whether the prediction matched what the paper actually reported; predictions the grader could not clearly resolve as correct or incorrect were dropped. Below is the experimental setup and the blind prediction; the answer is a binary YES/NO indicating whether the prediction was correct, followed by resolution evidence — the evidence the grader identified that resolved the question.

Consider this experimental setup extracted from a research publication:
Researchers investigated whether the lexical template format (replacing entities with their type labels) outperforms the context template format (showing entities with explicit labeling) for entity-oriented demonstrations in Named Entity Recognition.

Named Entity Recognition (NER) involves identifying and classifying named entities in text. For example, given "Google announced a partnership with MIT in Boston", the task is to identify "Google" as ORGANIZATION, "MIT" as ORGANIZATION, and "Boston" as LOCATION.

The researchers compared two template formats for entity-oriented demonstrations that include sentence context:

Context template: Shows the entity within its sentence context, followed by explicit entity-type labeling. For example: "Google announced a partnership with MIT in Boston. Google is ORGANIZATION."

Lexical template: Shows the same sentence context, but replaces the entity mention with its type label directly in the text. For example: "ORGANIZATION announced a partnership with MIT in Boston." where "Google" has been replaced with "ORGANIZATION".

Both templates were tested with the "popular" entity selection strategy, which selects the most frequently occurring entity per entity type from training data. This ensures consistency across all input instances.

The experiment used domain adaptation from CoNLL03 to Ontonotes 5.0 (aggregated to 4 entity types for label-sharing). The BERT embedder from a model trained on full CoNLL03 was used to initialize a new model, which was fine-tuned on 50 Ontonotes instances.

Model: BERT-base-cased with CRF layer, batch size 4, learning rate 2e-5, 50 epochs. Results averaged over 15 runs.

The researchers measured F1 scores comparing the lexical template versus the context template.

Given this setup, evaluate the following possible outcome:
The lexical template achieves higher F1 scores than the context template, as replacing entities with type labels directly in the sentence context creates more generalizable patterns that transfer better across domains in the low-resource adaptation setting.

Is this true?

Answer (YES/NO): NO